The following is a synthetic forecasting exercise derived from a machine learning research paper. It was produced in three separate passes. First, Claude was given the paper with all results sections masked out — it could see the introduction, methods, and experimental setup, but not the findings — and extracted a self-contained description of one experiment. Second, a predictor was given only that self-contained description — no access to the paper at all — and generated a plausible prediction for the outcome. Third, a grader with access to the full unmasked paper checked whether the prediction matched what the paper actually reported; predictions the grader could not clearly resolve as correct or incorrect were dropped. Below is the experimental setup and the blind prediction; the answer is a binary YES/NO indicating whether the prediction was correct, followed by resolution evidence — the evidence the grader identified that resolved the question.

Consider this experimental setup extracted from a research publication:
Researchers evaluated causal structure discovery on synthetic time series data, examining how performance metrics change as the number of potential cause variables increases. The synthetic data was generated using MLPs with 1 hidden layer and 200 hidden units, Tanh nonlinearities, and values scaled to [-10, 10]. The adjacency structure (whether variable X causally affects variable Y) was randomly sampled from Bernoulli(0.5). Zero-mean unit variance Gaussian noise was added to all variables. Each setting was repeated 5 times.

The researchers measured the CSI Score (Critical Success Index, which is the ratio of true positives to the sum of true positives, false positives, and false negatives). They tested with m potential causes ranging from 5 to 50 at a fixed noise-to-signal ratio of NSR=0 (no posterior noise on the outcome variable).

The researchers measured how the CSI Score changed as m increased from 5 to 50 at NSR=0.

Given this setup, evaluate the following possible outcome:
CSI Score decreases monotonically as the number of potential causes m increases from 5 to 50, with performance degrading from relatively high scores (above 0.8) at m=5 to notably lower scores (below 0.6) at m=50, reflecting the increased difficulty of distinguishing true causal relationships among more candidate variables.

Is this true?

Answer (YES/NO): NO